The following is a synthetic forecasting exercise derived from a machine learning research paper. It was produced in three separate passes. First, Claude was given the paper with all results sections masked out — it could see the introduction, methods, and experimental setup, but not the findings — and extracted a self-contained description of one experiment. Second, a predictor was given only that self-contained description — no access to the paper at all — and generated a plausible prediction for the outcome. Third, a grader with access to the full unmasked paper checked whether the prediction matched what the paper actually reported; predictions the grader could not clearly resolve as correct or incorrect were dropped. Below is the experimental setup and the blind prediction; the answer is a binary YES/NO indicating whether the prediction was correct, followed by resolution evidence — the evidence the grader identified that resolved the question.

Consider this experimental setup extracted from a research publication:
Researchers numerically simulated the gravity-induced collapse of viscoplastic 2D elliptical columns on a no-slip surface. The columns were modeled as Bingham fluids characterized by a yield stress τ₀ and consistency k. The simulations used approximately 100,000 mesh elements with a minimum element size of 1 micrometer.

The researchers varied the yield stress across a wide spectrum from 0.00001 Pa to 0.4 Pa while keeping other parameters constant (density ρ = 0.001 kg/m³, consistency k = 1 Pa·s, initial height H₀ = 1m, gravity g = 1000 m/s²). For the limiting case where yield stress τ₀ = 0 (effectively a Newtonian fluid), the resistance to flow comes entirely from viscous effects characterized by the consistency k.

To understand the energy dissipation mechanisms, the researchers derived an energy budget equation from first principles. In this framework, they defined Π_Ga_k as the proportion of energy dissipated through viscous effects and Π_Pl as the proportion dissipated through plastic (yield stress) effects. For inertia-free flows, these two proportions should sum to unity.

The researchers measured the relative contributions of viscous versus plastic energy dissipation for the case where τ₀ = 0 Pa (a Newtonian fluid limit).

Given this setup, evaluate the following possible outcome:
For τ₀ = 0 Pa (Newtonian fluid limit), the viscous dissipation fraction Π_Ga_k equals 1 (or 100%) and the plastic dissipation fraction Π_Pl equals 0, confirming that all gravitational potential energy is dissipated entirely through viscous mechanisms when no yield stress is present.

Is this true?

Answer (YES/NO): YES